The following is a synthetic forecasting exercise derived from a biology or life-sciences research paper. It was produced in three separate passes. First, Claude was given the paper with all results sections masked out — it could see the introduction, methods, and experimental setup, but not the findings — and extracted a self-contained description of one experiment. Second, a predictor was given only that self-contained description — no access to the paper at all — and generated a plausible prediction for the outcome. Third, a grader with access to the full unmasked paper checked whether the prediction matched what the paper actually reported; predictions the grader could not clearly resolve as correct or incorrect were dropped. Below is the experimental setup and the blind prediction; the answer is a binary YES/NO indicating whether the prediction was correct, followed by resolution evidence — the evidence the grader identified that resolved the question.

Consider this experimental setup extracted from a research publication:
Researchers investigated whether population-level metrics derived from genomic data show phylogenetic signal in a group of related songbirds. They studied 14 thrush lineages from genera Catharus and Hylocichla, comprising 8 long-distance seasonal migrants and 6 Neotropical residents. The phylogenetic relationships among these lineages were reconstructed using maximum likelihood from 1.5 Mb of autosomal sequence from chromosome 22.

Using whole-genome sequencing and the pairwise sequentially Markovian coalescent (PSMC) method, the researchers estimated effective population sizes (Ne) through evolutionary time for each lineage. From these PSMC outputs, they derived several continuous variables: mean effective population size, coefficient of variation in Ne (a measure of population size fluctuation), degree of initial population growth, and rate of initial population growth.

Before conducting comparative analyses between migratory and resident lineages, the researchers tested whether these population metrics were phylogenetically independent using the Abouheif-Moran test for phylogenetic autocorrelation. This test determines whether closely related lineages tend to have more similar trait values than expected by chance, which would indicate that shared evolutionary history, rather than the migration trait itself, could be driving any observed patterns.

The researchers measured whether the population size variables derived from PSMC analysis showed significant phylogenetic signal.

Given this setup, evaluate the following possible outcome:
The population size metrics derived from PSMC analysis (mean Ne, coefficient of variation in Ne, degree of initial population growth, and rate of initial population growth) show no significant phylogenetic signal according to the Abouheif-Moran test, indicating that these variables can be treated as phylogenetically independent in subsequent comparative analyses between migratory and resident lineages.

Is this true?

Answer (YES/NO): YES